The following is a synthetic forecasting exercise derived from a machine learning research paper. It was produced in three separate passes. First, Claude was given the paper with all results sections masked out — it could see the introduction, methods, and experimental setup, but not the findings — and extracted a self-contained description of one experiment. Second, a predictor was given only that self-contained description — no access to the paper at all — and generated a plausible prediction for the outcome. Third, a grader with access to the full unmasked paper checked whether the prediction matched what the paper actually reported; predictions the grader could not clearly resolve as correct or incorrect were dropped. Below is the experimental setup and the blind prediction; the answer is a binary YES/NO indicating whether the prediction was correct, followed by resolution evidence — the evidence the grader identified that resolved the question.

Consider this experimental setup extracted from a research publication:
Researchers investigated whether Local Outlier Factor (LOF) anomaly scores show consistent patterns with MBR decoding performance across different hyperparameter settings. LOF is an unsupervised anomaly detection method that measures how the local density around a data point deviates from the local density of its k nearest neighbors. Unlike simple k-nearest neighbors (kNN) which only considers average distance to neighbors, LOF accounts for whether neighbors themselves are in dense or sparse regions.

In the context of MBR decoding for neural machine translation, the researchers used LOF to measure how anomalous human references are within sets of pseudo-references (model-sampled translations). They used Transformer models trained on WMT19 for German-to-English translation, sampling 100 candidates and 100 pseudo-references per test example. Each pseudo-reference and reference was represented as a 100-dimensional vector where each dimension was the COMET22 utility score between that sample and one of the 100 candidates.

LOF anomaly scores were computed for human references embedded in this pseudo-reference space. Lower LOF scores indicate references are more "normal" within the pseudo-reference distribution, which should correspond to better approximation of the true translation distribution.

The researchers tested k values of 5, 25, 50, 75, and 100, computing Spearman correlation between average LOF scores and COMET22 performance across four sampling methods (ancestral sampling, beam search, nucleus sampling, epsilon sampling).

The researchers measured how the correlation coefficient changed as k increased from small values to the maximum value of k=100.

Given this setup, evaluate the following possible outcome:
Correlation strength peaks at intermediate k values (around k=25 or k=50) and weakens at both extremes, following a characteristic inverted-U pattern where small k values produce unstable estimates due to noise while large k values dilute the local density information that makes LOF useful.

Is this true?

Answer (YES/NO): NO